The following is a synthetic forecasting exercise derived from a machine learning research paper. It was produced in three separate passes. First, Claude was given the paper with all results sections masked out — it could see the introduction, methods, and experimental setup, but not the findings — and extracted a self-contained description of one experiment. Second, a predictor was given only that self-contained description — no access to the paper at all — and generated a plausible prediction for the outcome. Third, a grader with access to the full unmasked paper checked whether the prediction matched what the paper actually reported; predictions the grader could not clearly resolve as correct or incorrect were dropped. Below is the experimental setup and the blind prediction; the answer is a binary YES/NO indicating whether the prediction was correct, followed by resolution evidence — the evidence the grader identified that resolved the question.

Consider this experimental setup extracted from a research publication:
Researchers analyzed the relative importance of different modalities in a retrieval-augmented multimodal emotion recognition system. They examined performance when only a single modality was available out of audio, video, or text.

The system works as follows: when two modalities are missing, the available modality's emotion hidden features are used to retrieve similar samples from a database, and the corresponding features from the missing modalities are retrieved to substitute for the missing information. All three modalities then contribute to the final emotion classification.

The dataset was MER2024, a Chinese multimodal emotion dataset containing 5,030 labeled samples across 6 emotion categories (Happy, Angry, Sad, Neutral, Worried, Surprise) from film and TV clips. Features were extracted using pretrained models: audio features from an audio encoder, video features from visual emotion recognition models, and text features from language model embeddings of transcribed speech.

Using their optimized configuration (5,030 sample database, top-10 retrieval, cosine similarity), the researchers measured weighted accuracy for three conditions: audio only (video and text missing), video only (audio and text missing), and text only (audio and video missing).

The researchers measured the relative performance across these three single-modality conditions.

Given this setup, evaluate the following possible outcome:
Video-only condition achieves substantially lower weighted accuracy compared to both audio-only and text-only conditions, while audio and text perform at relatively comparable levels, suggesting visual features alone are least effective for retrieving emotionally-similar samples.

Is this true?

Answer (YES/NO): NO